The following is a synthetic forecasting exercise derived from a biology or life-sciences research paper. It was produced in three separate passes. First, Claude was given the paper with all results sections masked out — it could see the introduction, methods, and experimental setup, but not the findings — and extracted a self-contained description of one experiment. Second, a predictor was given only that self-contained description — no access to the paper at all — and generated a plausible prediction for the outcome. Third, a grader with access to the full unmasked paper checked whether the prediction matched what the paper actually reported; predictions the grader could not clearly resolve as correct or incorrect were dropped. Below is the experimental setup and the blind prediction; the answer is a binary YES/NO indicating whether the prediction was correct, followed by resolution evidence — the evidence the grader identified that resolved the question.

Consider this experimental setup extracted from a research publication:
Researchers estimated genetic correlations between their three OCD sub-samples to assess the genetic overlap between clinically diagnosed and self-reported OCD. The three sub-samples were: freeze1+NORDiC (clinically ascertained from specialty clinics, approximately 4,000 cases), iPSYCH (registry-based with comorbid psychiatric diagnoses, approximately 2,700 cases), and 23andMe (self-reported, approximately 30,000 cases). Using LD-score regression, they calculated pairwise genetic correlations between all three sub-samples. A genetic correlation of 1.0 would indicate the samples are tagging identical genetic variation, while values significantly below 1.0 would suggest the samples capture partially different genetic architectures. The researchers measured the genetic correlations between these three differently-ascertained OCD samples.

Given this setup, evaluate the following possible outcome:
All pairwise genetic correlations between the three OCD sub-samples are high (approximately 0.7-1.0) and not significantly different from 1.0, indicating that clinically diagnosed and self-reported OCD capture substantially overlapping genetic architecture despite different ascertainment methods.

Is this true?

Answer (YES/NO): NO